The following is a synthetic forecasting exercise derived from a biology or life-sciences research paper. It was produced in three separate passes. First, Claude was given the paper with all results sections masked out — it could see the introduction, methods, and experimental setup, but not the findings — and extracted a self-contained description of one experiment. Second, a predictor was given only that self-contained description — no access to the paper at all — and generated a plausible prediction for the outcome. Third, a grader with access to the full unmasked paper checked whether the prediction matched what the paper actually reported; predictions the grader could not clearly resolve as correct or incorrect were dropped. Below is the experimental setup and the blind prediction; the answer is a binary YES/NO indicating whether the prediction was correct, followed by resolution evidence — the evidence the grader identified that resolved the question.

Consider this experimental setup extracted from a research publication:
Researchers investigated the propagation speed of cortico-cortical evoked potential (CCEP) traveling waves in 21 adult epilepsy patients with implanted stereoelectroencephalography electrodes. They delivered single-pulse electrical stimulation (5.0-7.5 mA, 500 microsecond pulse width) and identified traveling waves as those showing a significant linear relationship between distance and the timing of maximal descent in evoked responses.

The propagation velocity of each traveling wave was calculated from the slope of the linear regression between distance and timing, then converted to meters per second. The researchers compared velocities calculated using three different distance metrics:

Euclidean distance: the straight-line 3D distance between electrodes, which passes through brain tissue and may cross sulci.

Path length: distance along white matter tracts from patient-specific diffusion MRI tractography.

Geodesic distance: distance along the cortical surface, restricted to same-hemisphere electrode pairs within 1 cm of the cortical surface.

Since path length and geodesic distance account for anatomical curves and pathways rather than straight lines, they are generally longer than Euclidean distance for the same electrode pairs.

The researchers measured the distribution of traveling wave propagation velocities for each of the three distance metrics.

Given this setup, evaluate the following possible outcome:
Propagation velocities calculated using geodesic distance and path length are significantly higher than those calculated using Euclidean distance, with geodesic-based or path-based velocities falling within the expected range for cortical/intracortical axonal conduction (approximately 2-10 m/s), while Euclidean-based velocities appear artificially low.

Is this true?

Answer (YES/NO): YES